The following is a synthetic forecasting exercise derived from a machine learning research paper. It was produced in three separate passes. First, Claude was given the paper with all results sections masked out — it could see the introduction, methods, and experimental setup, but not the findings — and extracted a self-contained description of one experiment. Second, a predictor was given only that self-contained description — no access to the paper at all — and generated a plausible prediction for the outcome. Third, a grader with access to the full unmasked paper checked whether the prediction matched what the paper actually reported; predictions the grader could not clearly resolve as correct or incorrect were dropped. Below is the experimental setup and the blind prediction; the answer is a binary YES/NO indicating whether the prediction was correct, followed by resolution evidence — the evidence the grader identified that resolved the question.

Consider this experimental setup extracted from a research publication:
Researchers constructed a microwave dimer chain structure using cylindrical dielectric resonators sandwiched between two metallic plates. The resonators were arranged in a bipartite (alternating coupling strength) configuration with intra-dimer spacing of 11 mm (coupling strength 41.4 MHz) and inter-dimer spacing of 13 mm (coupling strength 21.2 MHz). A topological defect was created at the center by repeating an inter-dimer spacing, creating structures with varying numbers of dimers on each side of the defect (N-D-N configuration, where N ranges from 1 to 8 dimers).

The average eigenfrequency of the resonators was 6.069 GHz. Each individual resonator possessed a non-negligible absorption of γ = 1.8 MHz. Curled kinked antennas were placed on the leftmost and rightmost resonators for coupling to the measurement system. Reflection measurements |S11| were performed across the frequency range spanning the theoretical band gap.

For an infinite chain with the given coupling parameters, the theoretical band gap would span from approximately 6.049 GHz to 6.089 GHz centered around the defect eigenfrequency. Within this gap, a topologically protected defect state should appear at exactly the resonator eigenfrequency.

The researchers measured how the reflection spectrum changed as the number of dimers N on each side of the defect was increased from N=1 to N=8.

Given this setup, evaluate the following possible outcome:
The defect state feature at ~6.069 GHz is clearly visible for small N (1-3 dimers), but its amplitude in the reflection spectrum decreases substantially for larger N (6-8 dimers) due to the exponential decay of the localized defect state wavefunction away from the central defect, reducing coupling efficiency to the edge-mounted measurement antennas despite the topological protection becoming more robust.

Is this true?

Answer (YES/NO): NO